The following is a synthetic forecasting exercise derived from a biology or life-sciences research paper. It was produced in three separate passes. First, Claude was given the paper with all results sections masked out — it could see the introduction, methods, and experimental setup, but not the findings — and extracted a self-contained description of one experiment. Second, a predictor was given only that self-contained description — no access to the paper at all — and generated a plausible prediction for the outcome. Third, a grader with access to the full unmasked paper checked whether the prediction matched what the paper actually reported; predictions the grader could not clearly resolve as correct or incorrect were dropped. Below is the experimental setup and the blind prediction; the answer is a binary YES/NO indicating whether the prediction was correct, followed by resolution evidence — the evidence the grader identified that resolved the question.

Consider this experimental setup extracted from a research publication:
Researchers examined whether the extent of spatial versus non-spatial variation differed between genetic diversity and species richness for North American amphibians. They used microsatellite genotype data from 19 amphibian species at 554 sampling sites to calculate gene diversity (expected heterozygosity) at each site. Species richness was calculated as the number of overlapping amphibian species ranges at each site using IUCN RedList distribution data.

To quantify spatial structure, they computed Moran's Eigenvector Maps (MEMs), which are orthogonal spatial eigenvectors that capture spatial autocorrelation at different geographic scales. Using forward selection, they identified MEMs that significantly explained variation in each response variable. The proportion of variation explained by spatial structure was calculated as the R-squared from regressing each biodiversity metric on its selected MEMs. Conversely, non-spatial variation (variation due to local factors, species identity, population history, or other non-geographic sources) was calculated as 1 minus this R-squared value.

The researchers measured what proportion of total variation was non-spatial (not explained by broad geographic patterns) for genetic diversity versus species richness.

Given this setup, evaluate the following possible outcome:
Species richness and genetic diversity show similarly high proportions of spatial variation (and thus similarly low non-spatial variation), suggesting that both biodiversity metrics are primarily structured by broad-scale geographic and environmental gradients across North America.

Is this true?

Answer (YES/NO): NO